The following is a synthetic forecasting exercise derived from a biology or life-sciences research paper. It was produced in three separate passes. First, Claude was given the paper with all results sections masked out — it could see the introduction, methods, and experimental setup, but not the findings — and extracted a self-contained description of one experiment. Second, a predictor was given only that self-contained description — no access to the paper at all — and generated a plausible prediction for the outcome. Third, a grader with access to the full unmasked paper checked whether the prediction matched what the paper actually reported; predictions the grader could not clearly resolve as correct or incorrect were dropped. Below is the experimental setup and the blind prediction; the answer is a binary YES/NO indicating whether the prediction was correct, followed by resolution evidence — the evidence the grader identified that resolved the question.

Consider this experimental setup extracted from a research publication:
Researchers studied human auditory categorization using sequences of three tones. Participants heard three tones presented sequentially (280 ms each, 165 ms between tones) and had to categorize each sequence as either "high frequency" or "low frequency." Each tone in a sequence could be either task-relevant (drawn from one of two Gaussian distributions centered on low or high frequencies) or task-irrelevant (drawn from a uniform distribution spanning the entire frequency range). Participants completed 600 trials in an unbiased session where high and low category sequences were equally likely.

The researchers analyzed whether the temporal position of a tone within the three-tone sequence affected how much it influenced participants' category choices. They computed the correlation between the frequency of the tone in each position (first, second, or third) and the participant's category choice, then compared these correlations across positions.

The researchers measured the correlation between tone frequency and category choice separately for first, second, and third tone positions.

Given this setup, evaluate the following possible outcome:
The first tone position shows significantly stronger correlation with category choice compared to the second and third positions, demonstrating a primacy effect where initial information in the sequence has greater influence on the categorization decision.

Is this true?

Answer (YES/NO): NO